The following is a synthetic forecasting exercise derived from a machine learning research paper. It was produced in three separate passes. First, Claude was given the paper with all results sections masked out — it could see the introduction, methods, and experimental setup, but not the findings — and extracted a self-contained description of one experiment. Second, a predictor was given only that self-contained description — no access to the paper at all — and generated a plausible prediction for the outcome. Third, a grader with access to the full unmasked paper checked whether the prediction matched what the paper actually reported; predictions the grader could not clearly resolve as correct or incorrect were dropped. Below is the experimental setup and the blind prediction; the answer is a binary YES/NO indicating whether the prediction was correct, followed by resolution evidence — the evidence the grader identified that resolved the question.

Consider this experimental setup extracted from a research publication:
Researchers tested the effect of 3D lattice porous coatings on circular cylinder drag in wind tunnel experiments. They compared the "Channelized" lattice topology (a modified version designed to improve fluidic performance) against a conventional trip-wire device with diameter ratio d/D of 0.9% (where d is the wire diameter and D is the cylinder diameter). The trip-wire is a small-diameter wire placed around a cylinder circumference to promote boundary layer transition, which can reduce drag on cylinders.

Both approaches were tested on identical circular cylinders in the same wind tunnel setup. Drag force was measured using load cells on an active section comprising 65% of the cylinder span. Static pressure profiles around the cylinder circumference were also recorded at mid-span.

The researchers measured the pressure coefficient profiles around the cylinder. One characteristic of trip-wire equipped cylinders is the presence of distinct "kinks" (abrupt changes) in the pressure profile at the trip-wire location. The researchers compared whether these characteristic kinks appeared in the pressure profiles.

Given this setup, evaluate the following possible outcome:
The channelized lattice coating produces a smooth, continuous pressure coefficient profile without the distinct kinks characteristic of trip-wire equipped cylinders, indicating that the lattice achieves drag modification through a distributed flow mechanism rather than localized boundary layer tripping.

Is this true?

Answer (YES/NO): YES